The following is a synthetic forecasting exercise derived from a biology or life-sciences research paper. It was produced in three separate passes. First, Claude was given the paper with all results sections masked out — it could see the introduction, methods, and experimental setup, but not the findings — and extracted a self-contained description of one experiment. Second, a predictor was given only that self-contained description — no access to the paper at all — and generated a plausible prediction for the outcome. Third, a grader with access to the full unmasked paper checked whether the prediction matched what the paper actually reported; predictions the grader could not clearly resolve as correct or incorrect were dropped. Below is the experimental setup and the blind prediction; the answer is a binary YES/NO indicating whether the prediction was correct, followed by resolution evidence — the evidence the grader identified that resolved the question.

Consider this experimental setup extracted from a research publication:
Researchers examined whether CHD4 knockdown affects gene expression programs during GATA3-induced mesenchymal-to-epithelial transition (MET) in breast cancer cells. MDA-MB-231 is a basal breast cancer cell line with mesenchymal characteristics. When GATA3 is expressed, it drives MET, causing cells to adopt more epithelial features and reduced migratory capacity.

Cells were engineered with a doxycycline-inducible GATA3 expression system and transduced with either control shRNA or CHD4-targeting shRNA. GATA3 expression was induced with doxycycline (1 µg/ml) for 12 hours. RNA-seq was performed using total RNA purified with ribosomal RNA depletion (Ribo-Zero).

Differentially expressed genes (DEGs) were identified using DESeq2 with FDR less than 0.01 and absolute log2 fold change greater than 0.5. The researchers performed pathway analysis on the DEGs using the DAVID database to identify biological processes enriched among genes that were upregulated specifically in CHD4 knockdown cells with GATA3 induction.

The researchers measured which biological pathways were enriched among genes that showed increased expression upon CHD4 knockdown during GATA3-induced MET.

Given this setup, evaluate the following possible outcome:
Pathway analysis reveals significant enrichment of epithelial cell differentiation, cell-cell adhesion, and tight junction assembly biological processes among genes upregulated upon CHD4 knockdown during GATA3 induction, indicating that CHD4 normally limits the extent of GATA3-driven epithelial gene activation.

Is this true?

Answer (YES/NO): NO